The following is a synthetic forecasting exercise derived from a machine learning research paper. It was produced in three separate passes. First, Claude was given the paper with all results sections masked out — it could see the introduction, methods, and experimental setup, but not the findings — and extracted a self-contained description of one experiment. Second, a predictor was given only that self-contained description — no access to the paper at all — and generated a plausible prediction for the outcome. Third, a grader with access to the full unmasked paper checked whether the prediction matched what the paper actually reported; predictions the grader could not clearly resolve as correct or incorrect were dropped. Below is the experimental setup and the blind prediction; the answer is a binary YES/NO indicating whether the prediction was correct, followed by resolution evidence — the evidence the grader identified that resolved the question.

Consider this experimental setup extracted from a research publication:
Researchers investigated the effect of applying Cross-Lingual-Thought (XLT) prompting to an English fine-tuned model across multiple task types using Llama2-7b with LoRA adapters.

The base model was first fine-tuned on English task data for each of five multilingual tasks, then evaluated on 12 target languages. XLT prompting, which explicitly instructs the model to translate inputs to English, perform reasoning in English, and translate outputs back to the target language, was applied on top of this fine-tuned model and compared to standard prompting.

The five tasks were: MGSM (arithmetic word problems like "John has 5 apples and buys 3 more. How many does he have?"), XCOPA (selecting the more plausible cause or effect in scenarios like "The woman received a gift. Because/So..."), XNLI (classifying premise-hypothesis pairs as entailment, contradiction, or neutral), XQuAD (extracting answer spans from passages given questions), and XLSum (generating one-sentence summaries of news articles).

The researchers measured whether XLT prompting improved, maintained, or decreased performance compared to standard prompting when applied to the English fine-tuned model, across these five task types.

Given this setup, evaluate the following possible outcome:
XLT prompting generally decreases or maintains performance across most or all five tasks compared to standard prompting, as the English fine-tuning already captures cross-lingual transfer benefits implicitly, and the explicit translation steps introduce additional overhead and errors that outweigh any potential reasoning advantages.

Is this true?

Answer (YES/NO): YES